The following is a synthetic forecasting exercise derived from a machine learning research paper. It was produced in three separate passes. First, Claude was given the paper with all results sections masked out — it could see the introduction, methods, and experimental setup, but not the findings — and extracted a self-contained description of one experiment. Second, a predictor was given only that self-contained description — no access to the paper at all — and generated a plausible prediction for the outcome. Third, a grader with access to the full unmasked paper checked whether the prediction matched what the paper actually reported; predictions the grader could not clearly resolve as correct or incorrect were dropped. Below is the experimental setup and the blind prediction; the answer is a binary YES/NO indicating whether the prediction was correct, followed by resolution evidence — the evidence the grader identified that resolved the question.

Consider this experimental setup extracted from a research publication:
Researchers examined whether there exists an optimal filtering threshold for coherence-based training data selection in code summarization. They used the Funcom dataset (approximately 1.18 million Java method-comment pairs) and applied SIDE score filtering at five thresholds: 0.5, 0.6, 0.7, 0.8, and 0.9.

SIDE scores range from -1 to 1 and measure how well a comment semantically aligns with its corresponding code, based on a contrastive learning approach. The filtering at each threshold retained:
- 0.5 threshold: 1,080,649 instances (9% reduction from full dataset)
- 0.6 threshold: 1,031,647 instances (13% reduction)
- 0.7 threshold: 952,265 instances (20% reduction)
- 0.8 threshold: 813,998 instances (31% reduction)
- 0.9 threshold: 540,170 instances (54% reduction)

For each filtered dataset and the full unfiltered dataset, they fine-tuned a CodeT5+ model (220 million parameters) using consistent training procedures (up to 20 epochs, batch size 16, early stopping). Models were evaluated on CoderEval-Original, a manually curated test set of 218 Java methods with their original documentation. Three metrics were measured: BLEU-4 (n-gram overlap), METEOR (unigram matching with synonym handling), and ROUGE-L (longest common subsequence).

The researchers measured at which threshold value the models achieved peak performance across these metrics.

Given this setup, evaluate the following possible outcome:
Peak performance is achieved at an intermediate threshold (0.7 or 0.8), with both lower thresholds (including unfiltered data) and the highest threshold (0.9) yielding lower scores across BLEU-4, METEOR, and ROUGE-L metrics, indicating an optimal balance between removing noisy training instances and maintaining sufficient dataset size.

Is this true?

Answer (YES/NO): NO